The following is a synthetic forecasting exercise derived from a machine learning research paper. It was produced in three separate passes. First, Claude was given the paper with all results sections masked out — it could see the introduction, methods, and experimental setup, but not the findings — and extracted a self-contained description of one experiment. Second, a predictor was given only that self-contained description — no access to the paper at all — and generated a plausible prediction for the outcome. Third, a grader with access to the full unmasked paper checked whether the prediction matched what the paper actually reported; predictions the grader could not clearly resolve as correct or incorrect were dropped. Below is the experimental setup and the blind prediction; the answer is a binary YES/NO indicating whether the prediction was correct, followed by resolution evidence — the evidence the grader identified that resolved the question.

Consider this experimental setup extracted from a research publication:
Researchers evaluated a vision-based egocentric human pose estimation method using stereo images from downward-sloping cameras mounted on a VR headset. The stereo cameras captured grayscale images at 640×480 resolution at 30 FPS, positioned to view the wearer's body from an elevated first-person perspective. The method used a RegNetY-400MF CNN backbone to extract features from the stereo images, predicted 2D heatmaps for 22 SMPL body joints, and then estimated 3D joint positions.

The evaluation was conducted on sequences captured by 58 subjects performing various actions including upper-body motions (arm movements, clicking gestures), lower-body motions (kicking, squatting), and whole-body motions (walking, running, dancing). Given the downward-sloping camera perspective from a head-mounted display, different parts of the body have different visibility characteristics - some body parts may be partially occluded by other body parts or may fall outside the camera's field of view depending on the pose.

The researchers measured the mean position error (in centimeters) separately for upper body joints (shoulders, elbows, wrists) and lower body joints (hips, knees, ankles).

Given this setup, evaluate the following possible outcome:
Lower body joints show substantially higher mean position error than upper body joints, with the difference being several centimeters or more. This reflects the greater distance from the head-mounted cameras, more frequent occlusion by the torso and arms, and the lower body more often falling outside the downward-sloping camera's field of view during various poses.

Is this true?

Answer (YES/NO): YES